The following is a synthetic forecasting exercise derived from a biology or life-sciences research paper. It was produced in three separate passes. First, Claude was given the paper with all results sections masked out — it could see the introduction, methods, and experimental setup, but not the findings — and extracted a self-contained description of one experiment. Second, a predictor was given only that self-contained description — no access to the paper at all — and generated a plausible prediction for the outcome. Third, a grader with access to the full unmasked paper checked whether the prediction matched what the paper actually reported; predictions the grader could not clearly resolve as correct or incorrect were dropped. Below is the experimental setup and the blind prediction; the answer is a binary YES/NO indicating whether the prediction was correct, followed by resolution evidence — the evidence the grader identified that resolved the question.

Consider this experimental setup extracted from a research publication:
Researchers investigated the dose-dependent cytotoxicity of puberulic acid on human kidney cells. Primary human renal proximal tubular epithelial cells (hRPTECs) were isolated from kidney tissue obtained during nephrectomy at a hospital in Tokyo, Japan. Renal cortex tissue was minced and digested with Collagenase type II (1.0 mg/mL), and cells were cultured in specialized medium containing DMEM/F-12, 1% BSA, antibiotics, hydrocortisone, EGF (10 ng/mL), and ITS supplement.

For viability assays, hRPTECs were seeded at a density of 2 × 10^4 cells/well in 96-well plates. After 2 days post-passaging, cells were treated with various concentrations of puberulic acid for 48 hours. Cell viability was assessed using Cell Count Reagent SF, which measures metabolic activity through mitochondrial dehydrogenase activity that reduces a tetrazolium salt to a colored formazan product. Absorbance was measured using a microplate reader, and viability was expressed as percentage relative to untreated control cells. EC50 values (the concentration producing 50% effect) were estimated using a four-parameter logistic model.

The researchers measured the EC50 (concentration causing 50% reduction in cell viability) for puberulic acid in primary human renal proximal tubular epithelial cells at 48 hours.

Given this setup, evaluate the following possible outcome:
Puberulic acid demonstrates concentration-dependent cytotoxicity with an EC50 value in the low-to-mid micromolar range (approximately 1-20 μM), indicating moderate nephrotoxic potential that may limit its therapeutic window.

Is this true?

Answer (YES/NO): NO